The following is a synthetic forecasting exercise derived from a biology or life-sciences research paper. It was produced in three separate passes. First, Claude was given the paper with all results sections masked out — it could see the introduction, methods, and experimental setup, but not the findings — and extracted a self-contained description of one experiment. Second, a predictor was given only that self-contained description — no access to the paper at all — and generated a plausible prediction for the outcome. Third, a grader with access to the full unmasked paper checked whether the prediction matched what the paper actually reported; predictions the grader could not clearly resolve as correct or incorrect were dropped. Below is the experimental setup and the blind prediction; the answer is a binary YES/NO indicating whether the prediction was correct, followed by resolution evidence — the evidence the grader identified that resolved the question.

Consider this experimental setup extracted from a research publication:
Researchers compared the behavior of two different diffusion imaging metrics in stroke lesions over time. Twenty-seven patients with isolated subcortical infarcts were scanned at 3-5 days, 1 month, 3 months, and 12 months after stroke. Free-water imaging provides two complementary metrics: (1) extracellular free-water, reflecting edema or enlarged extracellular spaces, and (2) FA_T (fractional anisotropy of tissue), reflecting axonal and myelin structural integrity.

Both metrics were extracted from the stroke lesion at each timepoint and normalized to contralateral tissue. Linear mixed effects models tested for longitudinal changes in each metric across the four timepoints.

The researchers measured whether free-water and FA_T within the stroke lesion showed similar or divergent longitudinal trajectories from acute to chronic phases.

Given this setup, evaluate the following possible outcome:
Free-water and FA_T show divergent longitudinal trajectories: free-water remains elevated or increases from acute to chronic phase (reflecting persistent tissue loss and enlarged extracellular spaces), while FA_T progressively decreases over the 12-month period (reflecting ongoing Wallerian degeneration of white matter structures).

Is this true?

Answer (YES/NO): NO